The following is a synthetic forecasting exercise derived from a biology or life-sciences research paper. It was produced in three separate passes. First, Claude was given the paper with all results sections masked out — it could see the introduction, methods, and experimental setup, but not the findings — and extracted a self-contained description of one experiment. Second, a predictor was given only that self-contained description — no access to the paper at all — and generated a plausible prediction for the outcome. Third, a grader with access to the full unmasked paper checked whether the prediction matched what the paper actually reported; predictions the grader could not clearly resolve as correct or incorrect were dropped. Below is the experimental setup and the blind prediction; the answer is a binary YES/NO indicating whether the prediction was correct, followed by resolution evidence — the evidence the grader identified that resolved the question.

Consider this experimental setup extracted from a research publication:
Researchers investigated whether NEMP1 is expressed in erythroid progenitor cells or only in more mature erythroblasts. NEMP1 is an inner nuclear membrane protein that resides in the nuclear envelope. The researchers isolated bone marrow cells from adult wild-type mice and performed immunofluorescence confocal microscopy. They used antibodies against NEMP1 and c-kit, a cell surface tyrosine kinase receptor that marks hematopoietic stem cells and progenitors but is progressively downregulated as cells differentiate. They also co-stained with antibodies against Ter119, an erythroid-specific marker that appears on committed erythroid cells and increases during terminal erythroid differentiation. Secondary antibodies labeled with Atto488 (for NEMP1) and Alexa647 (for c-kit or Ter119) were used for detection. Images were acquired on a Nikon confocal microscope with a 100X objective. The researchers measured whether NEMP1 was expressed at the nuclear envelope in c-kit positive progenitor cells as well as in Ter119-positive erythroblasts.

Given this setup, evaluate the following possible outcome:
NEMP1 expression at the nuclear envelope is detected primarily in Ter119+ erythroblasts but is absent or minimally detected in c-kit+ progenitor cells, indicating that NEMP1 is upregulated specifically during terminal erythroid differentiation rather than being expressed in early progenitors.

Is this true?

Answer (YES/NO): NO